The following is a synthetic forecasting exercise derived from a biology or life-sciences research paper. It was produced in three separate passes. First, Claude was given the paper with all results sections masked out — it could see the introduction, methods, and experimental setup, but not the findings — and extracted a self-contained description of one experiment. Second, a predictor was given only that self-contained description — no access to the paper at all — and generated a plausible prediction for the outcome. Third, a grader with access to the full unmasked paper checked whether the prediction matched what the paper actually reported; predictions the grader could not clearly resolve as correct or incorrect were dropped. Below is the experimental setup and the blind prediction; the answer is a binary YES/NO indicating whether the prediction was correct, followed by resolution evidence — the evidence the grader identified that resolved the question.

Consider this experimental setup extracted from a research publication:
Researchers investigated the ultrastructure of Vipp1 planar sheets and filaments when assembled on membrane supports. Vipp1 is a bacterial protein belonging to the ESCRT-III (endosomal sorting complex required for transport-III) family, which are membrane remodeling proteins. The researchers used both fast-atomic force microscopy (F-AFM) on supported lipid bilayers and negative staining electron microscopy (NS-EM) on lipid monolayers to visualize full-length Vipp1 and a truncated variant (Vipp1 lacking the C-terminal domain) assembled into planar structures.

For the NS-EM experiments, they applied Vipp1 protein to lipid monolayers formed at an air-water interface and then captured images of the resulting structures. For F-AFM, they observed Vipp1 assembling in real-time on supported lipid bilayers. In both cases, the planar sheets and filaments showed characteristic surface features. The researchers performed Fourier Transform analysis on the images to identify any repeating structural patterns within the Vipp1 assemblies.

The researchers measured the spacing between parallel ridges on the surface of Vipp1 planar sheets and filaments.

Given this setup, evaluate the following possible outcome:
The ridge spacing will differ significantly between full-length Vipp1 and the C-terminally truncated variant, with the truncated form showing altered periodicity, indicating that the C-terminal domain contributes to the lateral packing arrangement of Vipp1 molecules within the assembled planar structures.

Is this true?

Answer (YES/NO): NO